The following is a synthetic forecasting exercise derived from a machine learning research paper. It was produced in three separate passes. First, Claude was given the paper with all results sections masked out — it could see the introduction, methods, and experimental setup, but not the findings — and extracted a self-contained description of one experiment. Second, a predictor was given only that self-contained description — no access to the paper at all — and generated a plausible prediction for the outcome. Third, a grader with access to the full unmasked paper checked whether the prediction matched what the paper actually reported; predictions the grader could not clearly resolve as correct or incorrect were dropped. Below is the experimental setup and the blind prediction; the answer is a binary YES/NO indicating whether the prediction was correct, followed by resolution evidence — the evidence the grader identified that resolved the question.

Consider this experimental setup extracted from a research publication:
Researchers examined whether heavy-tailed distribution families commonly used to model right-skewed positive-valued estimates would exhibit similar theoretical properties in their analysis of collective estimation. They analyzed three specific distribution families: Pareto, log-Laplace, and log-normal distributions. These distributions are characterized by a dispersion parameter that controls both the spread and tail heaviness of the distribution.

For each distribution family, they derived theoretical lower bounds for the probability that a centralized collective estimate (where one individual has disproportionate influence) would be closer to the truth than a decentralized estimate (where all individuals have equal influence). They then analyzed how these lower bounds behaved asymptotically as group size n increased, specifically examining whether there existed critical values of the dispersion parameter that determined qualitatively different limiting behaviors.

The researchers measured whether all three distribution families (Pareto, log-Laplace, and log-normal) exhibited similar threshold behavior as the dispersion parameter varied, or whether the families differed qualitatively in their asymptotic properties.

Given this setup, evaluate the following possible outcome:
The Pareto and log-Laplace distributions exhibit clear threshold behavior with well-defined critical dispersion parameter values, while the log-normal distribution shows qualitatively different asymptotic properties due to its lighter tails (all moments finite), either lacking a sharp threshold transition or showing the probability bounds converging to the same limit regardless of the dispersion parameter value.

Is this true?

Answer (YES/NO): NO